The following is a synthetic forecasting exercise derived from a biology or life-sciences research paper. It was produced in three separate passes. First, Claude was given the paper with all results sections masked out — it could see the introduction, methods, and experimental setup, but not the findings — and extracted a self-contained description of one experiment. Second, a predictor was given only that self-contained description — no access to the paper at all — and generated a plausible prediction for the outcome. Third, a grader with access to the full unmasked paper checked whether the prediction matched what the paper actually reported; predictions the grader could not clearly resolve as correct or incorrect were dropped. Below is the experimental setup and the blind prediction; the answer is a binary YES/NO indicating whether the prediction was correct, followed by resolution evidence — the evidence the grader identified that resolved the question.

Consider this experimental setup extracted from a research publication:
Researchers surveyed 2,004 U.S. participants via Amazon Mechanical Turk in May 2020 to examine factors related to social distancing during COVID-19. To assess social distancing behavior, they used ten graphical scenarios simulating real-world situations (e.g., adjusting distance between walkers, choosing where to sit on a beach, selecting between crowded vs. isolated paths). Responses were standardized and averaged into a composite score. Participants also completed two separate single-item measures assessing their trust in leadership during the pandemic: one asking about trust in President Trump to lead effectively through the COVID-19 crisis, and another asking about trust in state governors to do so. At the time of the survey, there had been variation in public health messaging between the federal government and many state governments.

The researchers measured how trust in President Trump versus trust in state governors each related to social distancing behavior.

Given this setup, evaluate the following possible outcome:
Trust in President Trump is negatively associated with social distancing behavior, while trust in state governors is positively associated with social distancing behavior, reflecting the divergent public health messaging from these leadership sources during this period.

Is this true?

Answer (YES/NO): YES